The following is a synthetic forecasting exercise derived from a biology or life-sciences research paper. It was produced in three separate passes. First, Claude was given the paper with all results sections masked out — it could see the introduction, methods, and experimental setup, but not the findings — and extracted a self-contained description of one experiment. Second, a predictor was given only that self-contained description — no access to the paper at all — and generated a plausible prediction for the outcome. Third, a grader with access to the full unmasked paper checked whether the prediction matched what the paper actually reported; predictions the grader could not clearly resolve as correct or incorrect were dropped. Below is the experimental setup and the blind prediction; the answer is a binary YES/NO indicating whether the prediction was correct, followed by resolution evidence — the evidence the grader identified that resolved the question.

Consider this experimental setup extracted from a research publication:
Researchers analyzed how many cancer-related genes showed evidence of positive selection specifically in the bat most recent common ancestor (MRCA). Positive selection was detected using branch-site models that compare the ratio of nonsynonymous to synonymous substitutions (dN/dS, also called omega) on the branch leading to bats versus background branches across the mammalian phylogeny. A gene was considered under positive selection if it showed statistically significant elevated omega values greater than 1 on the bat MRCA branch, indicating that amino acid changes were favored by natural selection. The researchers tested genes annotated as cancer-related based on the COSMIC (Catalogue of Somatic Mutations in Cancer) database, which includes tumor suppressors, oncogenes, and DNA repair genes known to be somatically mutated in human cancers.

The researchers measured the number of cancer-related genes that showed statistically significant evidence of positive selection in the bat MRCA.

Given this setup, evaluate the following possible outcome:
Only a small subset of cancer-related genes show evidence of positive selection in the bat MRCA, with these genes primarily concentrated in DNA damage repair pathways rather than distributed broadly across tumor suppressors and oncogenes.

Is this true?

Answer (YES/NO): NO